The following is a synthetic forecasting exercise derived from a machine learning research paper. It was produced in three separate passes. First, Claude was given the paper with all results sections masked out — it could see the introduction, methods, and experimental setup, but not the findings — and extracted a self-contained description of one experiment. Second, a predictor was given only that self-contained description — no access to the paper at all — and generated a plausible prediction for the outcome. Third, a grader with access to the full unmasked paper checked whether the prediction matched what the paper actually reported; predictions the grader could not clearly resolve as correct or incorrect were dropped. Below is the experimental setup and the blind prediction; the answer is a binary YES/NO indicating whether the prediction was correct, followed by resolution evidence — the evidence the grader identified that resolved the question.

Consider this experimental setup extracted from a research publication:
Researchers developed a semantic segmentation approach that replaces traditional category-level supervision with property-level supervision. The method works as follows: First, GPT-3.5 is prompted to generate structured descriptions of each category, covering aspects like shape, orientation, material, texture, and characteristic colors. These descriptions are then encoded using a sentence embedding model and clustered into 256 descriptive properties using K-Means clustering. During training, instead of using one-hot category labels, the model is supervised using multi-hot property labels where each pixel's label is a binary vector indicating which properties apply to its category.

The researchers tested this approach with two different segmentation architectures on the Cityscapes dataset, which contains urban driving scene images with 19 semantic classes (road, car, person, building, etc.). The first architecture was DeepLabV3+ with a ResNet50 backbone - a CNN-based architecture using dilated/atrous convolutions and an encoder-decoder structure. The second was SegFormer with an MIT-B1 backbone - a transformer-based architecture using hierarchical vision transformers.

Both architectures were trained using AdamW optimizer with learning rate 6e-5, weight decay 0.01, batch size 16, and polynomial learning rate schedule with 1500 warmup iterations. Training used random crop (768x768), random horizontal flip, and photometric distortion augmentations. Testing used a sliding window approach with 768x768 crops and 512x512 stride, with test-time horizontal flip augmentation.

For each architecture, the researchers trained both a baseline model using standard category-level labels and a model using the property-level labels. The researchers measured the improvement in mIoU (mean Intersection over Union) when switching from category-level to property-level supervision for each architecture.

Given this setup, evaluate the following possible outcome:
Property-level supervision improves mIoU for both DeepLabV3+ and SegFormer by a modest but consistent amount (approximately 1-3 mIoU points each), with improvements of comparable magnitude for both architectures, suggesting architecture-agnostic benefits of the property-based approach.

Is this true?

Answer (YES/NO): NO